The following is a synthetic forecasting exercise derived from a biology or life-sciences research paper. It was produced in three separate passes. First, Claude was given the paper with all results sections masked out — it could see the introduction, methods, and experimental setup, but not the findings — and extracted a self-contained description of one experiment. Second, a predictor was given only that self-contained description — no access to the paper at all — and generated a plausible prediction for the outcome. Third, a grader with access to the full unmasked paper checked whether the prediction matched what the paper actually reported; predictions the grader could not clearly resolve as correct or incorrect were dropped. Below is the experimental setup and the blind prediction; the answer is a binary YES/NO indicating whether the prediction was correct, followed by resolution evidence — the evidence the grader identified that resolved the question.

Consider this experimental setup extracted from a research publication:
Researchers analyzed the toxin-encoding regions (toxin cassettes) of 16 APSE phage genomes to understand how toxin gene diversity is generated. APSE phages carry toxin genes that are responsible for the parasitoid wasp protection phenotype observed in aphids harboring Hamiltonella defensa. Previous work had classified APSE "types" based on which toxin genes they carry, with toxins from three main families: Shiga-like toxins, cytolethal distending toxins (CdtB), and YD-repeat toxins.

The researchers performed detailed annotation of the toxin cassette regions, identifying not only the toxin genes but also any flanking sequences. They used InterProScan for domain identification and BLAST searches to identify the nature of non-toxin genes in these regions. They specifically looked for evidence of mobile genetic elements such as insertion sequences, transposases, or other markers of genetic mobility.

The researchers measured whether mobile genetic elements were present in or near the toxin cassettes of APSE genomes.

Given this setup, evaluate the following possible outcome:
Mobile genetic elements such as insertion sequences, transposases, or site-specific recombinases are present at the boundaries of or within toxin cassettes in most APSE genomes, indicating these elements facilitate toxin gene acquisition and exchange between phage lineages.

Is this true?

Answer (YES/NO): NO